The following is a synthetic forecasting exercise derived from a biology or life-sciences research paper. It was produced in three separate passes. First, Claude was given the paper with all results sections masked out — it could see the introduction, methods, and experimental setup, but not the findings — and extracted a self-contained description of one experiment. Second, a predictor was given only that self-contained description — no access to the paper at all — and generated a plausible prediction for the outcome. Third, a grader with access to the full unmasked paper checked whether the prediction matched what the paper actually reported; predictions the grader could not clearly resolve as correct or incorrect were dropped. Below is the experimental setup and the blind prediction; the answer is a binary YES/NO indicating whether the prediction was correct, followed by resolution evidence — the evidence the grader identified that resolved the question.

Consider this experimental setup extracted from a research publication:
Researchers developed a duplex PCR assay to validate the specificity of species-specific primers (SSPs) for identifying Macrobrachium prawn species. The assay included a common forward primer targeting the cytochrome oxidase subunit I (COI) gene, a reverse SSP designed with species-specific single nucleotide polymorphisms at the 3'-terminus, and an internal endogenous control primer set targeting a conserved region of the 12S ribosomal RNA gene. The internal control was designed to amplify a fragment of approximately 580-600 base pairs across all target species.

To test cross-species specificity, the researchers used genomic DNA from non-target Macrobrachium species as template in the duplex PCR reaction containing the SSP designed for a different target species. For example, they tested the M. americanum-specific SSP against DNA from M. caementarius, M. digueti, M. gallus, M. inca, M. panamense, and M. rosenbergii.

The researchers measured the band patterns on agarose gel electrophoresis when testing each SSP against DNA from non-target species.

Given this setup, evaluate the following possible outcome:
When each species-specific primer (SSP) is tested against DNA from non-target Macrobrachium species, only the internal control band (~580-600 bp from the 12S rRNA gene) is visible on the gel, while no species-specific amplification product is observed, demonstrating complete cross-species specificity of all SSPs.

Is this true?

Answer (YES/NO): YES